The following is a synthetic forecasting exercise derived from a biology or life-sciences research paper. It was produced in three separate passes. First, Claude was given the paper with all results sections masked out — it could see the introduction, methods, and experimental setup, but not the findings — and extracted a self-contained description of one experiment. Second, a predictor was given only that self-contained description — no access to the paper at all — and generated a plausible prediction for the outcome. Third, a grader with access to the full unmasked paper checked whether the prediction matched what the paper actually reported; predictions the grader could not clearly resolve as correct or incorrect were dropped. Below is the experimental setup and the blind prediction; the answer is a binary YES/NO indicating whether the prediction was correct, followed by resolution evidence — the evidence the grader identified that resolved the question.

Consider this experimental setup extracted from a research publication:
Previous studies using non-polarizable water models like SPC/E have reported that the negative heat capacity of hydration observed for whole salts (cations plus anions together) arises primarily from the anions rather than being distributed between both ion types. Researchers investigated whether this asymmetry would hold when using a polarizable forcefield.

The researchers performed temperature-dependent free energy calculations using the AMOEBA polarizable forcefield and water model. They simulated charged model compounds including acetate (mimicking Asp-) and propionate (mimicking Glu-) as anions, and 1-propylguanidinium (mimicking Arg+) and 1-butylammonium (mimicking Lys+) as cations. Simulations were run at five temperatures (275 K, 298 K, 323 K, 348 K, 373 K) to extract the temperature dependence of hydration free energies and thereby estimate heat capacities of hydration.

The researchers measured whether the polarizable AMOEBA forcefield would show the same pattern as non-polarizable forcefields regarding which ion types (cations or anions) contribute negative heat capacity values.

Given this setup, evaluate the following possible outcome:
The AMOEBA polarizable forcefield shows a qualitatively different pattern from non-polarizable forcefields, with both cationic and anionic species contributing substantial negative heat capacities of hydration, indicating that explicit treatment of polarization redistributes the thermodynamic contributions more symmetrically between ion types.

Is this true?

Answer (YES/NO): NO